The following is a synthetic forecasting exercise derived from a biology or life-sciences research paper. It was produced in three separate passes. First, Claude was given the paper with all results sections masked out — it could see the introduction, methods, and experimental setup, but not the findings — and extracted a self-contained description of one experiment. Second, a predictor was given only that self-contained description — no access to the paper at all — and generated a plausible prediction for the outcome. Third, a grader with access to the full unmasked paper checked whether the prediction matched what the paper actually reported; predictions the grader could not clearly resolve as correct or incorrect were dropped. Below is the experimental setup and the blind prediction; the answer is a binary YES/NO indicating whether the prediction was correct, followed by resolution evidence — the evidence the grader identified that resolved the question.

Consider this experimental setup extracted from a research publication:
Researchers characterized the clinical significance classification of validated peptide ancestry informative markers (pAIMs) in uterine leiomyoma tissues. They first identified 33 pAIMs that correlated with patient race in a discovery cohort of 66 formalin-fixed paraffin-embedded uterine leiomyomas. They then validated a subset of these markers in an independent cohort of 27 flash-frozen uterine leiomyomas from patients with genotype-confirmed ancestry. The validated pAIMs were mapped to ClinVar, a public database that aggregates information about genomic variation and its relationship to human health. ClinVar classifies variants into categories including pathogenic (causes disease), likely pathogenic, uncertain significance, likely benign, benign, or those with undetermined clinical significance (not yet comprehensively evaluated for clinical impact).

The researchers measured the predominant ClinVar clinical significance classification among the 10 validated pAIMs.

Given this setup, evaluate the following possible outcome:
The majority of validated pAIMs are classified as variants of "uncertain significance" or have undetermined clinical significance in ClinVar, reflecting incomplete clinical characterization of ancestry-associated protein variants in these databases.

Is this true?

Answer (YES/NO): YES